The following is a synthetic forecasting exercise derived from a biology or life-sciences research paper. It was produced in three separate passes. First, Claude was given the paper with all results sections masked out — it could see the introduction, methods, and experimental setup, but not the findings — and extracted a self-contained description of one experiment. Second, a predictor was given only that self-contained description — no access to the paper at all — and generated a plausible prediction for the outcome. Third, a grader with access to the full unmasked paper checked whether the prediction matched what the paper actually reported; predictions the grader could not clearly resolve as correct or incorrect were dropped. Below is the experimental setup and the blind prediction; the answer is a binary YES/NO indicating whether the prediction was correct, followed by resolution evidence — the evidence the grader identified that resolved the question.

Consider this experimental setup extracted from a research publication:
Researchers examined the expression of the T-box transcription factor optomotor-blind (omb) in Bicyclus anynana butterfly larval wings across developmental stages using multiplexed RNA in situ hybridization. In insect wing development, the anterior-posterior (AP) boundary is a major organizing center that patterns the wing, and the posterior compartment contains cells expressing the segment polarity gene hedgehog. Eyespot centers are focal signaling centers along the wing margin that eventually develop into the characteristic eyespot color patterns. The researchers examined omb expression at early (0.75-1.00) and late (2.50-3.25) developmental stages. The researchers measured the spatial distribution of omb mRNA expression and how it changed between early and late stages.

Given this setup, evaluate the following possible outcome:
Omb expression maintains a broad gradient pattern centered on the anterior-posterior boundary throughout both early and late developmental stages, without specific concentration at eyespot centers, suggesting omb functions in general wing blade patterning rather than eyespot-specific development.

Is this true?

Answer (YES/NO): NO